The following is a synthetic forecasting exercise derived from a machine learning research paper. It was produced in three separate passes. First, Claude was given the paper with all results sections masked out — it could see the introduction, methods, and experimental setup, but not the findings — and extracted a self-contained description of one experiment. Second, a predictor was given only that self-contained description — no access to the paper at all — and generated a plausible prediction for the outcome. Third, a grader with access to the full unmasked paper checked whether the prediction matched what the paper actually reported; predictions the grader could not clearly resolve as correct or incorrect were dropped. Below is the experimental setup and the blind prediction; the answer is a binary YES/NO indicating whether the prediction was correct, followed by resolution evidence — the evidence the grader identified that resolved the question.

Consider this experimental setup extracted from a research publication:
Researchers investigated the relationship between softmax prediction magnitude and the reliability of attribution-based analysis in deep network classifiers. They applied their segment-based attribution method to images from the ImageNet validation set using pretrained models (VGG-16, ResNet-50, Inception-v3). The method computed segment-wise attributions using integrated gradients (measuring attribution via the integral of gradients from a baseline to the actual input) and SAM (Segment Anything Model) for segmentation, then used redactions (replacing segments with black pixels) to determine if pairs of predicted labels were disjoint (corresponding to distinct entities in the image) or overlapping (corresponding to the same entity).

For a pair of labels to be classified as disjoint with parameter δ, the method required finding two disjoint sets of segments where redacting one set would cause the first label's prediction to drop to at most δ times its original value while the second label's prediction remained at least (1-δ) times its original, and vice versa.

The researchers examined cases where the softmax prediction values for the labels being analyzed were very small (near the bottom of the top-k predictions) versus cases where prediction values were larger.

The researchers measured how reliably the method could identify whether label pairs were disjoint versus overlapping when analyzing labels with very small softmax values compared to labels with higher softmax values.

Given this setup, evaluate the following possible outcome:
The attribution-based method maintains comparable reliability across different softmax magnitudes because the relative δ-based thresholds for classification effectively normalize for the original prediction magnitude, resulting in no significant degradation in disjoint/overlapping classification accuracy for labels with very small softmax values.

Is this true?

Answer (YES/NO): NO